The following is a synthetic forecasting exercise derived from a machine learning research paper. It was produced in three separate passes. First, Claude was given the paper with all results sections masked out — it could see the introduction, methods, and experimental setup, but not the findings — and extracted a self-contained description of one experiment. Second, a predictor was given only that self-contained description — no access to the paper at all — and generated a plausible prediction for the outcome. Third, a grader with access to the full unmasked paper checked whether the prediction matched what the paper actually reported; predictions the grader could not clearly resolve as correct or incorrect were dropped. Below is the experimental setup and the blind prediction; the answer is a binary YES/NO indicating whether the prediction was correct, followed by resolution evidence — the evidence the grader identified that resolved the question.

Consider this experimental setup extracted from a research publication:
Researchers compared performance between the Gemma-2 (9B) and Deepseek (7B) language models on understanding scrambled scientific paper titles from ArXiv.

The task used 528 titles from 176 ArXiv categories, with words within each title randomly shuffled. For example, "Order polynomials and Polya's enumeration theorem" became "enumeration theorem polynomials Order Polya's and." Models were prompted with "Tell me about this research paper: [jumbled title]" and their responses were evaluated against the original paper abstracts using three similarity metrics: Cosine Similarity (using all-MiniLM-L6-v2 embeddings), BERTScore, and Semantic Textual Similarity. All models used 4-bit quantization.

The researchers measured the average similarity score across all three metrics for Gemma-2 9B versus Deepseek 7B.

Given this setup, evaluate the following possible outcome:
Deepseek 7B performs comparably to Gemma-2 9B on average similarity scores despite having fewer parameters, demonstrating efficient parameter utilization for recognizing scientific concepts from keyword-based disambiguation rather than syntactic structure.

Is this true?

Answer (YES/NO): NO